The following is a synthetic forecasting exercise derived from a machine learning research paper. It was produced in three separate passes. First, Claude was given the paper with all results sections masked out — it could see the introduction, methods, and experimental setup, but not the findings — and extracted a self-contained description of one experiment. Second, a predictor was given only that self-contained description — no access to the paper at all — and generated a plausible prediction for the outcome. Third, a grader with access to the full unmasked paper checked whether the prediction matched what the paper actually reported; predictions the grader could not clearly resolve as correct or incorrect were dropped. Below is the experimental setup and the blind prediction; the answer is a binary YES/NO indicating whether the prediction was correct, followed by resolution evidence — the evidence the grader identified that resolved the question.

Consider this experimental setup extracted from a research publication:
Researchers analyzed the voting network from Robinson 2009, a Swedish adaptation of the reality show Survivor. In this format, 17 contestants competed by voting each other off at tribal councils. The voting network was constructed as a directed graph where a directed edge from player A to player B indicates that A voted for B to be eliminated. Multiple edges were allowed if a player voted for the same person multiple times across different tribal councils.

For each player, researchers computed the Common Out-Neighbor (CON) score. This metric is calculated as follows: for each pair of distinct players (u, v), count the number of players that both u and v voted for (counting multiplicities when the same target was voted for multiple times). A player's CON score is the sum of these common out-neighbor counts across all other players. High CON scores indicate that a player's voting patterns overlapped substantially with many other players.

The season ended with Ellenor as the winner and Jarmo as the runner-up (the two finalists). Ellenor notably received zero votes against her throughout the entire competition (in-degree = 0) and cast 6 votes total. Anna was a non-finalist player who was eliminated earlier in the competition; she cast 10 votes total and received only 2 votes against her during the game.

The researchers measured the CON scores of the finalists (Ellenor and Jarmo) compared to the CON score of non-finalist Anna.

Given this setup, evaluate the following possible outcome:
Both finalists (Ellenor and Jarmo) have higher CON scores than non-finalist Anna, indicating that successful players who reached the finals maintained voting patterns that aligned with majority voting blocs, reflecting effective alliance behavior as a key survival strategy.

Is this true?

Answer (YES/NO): NO